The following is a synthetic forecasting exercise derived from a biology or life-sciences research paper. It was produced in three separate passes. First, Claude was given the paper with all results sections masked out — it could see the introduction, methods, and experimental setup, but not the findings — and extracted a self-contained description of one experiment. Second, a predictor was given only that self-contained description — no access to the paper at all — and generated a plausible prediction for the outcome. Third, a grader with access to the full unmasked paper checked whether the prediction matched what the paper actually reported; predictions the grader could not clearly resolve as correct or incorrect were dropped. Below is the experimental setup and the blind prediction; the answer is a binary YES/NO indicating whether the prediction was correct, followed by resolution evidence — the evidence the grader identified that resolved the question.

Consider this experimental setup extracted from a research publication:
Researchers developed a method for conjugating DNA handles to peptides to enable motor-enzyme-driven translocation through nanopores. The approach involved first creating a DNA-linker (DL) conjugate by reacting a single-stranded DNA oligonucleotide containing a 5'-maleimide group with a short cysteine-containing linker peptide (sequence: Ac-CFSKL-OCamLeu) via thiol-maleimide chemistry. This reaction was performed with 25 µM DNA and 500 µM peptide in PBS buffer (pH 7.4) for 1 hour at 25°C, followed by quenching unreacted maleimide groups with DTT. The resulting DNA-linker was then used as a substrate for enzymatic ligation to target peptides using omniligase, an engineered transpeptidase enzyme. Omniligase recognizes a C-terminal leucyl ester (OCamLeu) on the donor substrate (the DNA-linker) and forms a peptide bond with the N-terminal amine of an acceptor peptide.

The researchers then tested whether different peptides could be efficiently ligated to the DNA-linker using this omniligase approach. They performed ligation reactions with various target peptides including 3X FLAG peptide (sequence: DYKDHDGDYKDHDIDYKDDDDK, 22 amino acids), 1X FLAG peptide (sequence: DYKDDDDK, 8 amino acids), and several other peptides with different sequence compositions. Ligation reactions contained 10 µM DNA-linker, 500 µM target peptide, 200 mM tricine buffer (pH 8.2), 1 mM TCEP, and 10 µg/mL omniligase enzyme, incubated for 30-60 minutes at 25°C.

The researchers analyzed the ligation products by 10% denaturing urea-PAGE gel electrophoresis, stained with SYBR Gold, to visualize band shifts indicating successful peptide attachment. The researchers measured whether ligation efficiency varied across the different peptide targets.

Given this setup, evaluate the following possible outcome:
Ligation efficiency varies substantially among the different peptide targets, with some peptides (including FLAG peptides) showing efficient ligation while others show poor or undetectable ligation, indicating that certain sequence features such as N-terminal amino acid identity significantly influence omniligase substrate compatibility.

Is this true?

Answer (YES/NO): YES